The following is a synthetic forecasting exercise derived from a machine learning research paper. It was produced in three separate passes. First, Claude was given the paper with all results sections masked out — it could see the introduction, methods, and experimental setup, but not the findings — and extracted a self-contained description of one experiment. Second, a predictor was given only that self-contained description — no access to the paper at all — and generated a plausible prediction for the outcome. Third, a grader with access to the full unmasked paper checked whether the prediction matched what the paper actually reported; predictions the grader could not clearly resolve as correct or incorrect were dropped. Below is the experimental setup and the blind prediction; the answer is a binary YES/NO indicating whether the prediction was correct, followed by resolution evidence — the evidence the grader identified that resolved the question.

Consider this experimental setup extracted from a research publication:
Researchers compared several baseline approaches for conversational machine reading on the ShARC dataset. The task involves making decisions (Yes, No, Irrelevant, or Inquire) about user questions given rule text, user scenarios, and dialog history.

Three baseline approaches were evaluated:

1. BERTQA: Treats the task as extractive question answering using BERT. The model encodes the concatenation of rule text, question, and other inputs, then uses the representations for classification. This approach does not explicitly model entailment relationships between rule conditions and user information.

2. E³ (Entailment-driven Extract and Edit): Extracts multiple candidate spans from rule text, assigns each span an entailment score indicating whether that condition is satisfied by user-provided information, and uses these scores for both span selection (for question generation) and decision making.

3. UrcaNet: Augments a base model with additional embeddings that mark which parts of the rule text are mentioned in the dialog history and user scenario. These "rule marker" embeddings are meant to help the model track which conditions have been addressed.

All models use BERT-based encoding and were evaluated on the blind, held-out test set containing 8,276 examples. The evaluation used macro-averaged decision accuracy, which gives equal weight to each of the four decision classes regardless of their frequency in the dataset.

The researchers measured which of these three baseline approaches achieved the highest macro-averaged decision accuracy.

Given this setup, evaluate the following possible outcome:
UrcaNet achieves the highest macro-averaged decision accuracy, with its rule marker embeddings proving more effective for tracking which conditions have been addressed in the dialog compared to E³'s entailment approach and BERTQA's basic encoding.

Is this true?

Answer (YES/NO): NO